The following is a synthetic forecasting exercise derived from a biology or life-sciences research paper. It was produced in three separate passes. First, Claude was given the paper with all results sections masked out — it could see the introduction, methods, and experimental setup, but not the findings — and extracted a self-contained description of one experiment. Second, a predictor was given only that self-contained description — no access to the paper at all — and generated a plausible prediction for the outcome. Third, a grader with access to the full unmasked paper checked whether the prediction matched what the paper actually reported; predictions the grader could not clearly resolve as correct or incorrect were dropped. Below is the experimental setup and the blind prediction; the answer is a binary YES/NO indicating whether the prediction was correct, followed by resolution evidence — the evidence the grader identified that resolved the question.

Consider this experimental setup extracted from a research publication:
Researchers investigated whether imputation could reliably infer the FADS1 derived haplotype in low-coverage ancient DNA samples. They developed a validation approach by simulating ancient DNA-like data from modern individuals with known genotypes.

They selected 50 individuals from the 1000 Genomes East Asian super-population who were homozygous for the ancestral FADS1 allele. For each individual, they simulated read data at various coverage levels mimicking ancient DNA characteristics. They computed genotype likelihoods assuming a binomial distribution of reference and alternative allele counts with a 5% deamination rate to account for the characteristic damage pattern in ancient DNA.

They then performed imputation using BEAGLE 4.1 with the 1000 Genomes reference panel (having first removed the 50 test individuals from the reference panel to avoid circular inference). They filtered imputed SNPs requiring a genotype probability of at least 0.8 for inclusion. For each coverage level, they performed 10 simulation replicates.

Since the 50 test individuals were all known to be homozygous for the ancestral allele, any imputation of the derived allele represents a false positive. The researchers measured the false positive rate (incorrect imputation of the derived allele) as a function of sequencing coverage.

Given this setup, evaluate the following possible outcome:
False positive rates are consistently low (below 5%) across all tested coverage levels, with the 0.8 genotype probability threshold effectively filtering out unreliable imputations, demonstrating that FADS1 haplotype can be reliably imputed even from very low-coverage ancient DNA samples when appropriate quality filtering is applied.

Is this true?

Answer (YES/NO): NO